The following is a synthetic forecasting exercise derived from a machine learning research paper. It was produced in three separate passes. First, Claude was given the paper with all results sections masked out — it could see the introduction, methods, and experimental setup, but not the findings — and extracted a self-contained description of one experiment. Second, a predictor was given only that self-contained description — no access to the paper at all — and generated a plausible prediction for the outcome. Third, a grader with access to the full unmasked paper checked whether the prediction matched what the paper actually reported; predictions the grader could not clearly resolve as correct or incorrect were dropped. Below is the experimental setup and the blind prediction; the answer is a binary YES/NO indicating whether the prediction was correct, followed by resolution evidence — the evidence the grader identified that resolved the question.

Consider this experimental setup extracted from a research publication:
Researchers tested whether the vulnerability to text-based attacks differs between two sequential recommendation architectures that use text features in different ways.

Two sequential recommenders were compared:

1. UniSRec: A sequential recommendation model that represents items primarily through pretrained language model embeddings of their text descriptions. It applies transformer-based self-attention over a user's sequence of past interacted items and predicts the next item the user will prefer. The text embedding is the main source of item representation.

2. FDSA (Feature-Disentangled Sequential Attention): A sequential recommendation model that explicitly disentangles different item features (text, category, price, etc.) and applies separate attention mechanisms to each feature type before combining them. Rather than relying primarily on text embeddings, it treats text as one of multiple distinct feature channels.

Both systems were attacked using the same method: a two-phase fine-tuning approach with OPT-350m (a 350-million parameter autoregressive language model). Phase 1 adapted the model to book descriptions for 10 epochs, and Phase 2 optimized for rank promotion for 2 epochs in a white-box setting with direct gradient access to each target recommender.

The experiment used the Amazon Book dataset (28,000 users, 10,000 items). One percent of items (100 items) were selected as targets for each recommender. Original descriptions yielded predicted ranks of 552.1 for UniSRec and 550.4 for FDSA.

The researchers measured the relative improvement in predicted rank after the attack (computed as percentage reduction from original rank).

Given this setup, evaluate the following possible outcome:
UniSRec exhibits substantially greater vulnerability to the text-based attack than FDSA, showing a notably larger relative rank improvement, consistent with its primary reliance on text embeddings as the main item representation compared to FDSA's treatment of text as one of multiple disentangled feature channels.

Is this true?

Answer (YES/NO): YES